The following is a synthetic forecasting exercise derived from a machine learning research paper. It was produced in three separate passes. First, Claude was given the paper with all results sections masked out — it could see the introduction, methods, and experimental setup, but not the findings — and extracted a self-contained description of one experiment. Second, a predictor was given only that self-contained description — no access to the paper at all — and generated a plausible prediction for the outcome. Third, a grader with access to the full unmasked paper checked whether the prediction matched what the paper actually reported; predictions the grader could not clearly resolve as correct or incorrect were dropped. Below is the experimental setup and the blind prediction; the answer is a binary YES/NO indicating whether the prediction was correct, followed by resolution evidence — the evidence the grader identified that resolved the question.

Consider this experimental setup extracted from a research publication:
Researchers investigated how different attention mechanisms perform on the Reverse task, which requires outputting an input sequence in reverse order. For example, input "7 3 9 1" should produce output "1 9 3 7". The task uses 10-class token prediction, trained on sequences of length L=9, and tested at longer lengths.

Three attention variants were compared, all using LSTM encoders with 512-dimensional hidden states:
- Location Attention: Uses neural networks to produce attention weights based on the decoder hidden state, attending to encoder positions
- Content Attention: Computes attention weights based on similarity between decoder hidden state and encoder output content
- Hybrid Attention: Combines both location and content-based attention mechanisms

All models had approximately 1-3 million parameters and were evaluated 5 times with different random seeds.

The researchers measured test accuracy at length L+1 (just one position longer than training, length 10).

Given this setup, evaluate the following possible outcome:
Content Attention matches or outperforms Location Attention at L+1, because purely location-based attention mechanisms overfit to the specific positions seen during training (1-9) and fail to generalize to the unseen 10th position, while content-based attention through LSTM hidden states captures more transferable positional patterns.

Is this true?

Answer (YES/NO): YES